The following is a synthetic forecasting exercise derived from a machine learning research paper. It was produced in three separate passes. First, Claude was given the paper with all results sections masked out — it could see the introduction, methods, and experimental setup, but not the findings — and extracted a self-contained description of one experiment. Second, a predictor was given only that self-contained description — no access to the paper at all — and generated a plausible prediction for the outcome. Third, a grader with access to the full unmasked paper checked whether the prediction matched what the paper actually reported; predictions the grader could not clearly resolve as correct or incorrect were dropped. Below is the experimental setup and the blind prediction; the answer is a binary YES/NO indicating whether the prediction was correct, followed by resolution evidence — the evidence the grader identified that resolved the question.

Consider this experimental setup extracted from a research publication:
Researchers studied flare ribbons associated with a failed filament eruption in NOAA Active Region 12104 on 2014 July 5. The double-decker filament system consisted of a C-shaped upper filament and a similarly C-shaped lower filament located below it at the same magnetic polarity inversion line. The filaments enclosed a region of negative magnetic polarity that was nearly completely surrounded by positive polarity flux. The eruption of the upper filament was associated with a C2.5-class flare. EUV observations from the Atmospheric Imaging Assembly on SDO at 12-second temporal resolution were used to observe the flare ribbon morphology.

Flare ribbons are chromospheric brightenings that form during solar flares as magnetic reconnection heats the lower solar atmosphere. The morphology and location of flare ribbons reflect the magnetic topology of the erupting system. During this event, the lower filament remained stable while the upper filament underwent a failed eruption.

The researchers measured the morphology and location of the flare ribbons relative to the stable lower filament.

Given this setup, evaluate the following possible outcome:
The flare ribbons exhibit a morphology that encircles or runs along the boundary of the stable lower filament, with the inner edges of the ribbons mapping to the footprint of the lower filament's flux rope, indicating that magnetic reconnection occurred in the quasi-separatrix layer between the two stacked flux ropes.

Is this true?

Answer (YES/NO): NO